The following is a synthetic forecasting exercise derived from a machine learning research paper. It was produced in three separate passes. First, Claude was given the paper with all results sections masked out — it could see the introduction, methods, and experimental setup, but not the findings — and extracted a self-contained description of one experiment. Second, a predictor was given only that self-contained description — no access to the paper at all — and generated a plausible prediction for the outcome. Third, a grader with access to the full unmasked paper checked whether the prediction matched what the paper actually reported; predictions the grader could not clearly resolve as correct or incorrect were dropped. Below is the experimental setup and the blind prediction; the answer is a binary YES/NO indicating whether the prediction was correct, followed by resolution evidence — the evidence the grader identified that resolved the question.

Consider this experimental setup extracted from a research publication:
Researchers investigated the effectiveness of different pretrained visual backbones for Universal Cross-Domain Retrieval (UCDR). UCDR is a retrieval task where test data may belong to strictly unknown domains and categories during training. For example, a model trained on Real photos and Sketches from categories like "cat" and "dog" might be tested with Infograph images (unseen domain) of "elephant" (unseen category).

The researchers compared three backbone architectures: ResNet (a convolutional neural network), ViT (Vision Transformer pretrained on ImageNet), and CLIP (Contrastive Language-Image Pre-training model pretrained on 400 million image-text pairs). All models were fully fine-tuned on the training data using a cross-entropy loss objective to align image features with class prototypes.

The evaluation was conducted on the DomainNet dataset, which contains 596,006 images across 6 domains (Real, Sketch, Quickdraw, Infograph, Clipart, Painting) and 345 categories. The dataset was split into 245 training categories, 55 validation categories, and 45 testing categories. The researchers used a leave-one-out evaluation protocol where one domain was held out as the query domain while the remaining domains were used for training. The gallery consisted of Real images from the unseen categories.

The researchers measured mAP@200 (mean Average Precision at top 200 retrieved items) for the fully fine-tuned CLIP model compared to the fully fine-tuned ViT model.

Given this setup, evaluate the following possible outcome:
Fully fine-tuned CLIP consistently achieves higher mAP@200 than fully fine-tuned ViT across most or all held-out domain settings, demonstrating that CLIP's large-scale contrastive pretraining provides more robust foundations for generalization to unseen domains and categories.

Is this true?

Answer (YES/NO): YES